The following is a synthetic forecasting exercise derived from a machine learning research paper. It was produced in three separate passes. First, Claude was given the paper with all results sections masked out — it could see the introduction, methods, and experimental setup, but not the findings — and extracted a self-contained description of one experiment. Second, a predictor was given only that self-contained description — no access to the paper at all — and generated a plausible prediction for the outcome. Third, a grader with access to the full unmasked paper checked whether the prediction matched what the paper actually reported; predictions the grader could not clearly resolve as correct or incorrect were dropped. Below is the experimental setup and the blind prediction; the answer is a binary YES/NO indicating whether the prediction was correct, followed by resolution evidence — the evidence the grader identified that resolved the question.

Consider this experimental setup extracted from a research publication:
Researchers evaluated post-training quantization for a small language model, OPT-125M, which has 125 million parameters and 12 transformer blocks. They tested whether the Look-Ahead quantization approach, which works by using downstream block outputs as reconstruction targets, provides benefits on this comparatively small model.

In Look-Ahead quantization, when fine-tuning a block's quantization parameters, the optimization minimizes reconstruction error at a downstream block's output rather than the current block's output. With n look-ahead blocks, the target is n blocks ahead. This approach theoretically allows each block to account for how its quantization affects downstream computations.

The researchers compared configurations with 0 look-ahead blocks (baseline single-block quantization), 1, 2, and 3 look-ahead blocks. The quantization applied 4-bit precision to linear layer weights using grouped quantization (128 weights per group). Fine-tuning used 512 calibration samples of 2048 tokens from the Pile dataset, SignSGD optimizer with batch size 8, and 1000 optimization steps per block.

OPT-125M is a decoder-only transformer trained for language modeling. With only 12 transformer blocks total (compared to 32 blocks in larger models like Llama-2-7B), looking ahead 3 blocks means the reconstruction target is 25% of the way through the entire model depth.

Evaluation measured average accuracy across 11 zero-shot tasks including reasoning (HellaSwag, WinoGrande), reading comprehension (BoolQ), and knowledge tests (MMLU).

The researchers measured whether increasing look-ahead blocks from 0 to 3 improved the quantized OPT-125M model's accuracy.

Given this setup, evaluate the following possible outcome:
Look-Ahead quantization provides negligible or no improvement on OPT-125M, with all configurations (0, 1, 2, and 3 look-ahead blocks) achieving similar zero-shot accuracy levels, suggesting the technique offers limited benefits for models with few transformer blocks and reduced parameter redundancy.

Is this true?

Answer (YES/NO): YES